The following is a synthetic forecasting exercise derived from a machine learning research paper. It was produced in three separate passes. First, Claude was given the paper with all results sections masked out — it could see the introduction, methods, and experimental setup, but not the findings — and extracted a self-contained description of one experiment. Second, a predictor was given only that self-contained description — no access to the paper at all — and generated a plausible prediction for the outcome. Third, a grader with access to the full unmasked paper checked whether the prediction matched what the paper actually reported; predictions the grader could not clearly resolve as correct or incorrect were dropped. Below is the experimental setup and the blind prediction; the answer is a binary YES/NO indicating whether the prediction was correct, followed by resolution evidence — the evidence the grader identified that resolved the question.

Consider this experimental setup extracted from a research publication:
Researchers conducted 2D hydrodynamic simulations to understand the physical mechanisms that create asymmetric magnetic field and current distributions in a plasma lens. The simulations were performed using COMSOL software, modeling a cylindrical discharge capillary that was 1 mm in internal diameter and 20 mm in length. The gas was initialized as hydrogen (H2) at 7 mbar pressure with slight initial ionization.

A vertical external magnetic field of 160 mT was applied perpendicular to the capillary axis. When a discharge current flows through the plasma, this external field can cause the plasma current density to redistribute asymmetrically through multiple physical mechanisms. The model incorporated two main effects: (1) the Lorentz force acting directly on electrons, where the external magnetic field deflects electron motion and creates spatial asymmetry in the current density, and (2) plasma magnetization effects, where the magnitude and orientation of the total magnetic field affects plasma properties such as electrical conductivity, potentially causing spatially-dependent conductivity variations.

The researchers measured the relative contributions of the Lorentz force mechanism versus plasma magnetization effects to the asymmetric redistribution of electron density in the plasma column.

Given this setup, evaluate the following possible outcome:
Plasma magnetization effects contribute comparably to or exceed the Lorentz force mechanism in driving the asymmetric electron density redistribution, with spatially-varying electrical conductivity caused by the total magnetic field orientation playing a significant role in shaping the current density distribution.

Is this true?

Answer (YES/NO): NO